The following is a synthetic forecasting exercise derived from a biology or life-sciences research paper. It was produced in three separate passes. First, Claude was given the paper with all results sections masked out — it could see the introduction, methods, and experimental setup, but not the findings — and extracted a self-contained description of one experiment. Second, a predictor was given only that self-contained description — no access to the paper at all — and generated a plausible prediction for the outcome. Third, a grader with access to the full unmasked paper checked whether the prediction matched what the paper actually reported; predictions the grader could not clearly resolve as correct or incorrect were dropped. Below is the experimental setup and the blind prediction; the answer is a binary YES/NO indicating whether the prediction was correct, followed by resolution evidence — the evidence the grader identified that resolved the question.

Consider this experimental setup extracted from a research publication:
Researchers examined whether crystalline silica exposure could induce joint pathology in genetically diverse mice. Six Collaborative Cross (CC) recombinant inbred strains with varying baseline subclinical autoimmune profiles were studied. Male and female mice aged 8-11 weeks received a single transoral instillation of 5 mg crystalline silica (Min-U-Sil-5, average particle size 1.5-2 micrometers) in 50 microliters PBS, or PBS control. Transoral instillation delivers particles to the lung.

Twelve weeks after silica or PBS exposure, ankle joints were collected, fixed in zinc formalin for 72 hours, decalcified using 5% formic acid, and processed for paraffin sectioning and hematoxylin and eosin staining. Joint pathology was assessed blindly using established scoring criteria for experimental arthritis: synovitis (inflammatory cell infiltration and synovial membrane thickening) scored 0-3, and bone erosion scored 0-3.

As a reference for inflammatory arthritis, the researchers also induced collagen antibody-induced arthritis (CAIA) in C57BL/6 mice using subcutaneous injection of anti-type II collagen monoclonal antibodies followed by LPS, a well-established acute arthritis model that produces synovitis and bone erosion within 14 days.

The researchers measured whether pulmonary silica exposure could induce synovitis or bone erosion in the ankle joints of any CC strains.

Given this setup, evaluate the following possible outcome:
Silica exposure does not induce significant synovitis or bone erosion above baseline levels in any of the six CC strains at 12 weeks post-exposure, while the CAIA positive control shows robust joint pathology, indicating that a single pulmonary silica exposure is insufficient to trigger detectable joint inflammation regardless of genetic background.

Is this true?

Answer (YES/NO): NO